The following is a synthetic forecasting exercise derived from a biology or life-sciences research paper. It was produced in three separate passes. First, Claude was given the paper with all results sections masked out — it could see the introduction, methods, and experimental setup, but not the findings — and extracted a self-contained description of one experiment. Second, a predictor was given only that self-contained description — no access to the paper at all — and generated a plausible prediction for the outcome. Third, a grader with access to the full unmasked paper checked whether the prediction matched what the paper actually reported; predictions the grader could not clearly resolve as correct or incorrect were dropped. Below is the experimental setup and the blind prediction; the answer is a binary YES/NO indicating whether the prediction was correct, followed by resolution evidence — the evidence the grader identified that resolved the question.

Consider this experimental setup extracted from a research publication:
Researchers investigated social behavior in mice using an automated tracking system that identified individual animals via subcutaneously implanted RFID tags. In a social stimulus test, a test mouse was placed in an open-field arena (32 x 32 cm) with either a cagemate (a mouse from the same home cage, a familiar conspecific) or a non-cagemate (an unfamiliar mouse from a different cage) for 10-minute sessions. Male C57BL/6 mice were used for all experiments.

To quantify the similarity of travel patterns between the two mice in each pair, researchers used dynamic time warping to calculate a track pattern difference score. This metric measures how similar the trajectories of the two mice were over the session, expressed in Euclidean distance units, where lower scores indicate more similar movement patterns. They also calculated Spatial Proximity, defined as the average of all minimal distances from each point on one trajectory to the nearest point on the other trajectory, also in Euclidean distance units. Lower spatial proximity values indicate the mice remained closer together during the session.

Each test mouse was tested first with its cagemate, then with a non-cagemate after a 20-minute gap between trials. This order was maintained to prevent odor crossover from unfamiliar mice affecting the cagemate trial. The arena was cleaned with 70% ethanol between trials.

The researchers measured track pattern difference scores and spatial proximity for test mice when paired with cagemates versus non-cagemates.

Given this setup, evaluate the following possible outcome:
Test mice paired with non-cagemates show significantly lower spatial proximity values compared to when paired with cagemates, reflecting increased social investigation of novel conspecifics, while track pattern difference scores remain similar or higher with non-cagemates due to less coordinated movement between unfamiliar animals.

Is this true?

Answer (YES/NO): NO